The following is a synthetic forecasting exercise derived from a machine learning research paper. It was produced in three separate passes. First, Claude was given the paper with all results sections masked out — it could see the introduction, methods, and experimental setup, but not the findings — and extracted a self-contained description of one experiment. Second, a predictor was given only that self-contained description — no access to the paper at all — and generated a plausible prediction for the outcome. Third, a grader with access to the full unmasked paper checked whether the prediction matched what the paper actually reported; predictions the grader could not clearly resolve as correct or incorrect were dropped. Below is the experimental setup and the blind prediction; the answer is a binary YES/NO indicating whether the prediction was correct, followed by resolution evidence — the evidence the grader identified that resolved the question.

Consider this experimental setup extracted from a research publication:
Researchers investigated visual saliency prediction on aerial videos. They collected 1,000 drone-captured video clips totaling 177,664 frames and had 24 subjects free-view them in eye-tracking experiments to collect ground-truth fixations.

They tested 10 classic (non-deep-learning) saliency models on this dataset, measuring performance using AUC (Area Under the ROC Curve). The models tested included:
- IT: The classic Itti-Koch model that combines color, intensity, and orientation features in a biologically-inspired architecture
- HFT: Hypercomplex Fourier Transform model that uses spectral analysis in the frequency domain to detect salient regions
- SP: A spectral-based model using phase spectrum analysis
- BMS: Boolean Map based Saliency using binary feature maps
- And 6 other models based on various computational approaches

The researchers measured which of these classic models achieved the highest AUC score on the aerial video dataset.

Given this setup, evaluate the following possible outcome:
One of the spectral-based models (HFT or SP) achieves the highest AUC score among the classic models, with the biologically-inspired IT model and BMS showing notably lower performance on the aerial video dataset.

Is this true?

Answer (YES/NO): NO